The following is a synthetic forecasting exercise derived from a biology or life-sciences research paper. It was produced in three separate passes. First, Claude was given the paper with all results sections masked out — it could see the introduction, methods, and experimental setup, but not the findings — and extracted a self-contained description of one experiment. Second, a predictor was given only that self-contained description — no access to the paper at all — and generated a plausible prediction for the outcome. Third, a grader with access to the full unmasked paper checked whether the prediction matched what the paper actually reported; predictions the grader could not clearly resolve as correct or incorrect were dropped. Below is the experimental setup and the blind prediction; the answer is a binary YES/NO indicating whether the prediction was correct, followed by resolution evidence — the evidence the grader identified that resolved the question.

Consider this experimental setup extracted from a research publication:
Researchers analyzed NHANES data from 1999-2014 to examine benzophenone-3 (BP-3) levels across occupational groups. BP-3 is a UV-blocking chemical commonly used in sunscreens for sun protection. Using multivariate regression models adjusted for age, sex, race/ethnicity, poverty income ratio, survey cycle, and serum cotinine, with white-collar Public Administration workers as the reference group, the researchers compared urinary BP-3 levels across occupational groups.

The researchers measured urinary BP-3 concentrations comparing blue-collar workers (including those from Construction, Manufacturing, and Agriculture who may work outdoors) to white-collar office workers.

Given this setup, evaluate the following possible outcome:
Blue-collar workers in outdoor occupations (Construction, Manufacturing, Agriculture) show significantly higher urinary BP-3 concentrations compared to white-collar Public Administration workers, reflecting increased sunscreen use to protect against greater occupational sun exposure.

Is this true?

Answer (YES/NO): NO